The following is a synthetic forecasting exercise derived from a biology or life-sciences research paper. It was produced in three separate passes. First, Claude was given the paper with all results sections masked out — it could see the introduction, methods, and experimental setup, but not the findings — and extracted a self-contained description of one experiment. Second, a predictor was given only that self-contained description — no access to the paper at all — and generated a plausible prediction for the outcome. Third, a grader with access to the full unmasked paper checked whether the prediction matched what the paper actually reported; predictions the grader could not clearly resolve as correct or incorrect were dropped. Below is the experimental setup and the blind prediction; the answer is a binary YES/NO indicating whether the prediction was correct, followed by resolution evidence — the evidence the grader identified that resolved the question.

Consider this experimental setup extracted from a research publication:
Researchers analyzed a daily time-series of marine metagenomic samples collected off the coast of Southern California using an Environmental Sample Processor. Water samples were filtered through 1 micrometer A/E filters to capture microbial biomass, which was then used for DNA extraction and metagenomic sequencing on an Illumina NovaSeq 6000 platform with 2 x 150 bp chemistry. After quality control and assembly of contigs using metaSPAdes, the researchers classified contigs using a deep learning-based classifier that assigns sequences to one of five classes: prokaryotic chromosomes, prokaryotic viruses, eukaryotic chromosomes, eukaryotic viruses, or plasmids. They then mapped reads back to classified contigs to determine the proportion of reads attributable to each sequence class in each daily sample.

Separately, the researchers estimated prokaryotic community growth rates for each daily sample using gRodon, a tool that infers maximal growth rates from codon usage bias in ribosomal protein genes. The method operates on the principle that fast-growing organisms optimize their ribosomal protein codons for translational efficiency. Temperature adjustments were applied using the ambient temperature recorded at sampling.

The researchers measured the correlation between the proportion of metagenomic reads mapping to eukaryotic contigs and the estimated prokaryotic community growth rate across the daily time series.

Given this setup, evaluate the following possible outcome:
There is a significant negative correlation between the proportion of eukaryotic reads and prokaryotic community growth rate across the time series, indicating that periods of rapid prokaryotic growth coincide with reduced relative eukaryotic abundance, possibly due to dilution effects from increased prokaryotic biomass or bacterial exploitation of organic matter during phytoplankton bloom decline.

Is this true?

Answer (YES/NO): NO